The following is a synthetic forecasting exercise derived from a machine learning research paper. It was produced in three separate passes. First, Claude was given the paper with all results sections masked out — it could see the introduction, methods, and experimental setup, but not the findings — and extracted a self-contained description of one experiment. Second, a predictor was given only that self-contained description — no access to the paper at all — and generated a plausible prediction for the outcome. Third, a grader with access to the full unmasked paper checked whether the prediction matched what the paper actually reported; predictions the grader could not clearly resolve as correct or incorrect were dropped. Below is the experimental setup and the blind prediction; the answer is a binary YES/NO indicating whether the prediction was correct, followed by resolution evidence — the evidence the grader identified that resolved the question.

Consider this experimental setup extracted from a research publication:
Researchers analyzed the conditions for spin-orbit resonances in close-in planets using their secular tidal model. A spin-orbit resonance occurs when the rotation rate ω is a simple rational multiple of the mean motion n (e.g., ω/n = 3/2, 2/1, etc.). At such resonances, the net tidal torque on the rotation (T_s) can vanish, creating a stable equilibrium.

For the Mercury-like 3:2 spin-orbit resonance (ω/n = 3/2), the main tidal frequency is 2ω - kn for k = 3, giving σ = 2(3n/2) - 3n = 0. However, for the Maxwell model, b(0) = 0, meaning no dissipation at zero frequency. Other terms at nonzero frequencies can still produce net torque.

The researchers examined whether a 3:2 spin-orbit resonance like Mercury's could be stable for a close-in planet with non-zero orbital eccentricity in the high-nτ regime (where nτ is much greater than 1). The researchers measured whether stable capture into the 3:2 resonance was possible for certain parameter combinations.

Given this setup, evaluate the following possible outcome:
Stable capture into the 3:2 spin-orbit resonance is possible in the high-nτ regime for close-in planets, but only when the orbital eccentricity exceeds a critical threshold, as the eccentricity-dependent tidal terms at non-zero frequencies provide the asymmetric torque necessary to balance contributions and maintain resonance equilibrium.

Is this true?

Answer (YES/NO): YES